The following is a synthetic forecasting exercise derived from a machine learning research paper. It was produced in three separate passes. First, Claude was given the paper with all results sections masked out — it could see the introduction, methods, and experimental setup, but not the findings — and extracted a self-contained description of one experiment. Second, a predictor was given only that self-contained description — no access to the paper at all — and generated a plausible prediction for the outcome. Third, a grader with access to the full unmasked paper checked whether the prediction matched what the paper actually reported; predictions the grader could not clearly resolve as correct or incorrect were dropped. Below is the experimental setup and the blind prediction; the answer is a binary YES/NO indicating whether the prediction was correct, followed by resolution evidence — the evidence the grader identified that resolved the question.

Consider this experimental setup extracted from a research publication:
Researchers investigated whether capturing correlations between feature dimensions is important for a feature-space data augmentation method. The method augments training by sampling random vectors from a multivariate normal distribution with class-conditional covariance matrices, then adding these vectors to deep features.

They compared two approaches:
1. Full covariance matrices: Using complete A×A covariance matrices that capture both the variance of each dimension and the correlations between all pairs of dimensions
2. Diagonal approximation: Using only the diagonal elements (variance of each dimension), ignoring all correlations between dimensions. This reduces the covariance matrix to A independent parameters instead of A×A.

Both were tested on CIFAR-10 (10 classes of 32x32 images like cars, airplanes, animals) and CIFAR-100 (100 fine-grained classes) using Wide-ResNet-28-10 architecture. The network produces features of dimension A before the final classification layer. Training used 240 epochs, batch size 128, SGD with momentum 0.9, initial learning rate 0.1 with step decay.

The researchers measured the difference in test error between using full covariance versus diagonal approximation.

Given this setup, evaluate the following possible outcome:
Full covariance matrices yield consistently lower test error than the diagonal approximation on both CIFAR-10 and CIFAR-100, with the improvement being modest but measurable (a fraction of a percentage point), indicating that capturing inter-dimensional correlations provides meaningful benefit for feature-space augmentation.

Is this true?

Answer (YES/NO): YES